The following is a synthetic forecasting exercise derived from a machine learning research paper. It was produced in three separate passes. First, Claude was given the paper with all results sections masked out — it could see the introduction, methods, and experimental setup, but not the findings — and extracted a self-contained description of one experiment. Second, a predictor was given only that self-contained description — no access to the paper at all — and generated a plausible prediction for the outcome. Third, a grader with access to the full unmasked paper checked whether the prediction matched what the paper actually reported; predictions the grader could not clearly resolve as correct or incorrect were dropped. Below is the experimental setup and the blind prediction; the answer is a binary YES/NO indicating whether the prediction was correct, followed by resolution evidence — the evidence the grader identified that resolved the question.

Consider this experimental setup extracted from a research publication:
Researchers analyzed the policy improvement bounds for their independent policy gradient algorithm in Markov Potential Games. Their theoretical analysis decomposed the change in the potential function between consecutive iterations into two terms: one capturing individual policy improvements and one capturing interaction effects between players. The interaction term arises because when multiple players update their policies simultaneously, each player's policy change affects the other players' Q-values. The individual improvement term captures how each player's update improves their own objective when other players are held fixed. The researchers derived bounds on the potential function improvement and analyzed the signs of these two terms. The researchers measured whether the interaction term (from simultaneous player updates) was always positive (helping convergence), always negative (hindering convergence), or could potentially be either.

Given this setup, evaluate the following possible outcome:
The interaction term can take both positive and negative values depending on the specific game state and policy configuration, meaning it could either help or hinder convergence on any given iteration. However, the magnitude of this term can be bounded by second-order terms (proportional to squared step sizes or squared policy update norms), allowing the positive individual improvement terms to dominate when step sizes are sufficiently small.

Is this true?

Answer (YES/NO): NO